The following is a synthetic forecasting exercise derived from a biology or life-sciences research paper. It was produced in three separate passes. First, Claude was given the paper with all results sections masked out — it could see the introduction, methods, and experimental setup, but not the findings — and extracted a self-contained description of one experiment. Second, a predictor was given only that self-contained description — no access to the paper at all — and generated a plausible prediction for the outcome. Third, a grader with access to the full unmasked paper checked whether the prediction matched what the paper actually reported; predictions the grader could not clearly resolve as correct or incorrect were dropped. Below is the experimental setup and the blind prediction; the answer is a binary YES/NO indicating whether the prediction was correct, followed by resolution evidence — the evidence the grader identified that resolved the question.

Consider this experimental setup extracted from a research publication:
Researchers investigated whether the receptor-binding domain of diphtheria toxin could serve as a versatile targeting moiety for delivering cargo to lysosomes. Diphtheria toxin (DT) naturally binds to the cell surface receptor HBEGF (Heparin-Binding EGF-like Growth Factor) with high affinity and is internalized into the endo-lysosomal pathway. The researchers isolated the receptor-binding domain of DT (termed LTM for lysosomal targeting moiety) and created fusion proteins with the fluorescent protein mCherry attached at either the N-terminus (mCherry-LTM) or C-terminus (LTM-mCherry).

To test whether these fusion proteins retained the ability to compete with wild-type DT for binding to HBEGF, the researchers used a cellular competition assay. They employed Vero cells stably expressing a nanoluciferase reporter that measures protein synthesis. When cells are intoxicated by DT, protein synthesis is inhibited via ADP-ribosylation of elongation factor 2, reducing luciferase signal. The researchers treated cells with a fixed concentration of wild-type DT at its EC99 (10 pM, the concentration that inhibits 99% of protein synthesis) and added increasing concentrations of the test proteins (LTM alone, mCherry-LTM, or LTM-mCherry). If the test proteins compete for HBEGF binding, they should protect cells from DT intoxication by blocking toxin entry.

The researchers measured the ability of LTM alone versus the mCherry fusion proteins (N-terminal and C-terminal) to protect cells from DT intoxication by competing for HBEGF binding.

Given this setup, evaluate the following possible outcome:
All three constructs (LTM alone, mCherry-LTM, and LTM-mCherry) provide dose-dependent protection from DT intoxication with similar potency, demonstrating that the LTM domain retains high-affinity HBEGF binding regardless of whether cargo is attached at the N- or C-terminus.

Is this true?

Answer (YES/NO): NO